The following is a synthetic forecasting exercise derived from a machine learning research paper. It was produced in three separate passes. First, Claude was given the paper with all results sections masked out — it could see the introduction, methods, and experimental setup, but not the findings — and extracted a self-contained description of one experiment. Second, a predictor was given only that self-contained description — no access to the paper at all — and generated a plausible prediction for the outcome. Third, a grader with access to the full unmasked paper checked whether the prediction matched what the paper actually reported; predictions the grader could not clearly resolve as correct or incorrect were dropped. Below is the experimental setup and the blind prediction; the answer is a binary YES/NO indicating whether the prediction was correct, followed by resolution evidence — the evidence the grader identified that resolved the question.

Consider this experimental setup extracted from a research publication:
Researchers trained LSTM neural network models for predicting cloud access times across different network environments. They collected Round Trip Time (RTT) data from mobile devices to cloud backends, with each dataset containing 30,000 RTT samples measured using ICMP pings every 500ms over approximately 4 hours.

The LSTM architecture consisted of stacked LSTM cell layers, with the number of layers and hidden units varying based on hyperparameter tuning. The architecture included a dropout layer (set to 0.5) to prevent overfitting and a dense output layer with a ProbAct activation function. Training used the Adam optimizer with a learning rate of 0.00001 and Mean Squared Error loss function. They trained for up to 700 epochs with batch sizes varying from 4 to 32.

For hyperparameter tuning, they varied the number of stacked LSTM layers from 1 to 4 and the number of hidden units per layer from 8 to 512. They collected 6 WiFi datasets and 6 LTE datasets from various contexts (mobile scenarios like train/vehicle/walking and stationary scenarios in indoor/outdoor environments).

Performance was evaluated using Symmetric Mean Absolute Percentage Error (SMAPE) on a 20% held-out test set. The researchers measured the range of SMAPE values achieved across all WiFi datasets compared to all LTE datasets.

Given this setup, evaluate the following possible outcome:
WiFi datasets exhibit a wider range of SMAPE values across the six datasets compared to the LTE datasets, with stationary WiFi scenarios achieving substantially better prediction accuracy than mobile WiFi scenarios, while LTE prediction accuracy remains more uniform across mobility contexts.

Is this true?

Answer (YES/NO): NO